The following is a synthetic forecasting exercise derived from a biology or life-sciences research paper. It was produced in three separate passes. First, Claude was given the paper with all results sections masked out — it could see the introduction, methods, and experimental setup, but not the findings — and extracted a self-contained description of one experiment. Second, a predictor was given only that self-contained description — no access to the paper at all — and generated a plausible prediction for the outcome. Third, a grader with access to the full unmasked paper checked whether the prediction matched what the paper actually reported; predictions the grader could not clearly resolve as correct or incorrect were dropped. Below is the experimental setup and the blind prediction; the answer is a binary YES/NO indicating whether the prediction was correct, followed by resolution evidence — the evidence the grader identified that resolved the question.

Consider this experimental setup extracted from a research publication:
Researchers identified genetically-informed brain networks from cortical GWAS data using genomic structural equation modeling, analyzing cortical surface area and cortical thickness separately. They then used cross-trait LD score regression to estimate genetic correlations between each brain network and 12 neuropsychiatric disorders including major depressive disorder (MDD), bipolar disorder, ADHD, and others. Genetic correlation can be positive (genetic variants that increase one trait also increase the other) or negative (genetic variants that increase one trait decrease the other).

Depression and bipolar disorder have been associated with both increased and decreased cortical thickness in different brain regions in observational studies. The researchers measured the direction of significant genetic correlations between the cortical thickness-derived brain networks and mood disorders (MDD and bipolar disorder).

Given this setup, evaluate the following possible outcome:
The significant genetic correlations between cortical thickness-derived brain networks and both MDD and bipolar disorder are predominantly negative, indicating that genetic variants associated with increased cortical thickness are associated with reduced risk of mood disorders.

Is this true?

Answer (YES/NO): NO